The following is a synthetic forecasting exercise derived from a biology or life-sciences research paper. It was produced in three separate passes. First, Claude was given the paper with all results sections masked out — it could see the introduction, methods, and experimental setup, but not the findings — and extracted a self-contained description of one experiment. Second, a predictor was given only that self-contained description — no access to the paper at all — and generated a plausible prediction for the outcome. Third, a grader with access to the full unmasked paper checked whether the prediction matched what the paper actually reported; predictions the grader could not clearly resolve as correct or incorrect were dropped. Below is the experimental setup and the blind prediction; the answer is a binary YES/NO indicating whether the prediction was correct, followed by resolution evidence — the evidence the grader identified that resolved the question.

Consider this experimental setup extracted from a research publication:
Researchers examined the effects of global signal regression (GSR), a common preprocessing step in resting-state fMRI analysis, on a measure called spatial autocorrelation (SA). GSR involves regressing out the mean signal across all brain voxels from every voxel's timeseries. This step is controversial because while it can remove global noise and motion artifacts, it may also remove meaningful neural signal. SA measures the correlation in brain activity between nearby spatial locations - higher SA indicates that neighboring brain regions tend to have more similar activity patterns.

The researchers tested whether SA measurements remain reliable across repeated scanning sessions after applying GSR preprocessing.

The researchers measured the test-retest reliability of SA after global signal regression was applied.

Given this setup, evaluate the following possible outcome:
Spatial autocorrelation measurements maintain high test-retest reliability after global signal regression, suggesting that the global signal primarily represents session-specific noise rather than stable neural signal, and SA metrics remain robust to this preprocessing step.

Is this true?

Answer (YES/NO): YES